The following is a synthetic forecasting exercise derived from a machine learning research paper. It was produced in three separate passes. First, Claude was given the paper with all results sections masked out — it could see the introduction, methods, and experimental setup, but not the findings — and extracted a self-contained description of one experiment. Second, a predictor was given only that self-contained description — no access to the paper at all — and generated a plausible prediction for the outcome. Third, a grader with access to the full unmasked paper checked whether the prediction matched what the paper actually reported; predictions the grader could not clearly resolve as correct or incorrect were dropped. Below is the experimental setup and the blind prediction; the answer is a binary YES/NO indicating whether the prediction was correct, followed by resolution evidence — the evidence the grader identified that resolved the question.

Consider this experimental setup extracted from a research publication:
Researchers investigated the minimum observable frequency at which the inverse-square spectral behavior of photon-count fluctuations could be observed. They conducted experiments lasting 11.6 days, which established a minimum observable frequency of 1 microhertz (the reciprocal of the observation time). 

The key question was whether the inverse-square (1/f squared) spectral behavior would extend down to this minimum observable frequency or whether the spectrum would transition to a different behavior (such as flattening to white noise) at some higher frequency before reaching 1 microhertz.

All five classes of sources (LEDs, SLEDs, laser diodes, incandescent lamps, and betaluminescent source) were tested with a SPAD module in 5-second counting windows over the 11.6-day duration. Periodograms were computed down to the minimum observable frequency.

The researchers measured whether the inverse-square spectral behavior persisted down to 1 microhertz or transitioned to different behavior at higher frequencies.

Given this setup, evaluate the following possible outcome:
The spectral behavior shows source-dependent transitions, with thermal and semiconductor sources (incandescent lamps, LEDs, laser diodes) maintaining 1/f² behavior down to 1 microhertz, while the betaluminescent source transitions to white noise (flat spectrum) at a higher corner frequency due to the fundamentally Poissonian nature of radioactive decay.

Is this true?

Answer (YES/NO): NO